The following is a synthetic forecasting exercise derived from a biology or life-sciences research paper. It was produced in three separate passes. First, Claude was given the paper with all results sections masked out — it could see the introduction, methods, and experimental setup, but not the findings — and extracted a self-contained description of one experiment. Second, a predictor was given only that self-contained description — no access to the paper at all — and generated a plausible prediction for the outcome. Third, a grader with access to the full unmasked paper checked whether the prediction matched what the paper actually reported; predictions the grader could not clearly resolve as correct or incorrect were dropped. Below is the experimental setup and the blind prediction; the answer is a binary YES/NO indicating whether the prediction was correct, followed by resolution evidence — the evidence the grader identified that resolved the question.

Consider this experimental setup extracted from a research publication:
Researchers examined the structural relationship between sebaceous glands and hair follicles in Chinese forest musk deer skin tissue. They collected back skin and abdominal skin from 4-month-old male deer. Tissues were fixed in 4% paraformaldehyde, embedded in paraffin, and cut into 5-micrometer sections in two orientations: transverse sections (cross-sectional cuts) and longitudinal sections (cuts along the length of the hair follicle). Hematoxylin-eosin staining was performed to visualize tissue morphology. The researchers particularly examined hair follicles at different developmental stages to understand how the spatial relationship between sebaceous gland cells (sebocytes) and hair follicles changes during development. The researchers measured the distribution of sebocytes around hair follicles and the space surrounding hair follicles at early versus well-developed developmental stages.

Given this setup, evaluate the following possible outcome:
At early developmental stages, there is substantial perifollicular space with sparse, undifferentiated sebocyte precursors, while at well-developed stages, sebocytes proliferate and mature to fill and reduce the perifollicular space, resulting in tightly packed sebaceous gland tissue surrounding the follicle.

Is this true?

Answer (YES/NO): NO